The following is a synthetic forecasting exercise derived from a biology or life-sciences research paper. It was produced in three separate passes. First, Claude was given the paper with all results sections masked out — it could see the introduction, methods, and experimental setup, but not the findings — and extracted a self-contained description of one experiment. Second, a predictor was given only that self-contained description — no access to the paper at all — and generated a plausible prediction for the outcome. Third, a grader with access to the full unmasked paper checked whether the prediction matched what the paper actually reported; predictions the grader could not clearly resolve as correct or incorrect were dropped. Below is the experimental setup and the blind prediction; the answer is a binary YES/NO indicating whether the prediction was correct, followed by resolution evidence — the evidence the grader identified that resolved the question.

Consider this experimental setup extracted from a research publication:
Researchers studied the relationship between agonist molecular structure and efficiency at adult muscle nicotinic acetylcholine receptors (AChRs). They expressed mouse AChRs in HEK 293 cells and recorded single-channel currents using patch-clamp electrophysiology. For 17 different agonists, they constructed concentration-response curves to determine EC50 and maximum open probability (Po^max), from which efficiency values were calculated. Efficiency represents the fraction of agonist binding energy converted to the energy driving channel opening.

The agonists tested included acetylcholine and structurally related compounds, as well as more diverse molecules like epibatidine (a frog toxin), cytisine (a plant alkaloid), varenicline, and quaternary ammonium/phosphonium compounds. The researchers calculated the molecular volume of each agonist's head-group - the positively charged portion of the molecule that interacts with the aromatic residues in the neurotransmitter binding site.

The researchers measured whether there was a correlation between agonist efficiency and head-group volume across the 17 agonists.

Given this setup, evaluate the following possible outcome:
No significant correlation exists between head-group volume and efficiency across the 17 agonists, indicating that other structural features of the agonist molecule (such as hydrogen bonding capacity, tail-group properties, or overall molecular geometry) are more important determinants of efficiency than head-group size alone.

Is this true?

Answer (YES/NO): NO